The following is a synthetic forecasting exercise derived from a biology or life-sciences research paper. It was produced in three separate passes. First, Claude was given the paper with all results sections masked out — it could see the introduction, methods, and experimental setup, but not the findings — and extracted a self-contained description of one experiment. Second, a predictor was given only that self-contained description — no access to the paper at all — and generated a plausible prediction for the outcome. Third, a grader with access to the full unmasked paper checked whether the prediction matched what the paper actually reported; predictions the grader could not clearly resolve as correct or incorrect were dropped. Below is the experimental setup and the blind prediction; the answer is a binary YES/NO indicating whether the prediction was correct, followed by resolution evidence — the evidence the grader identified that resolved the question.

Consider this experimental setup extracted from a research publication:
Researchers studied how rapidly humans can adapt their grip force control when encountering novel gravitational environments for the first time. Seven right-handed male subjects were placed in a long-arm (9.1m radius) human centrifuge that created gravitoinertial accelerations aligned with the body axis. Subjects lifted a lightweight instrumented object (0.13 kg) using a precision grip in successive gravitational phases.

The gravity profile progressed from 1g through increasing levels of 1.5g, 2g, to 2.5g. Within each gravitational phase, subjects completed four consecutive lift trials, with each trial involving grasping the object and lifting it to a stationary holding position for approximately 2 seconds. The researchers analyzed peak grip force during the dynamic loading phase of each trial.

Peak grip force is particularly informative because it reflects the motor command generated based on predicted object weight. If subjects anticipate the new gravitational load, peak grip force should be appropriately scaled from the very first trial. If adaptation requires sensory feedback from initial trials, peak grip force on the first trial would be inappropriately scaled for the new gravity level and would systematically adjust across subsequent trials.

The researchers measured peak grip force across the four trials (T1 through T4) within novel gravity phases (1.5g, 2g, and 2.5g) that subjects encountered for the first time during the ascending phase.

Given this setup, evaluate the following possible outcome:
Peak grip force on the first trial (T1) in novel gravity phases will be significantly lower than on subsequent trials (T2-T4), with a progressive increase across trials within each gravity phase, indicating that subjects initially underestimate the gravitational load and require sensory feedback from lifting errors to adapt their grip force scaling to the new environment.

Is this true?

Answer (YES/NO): NO